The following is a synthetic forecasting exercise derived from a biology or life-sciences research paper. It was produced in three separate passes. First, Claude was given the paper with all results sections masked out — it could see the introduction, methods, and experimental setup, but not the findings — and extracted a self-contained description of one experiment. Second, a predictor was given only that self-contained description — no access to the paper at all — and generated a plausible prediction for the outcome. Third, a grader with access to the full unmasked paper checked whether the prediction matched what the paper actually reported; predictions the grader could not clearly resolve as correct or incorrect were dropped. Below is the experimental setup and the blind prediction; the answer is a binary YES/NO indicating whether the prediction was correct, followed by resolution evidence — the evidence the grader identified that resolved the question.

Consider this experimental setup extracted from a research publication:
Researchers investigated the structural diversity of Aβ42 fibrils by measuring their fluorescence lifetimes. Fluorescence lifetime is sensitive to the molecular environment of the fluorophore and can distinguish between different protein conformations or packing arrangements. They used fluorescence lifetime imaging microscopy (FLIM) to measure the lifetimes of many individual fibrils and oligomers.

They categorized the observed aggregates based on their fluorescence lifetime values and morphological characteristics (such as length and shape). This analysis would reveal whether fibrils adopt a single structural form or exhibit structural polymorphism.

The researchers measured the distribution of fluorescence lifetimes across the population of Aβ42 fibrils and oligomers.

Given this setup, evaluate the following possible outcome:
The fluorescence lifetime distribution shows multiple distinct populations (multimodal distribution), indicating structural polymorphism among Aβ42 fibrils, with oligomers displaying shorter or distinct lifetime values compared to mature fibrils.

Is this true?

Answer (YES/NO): YES